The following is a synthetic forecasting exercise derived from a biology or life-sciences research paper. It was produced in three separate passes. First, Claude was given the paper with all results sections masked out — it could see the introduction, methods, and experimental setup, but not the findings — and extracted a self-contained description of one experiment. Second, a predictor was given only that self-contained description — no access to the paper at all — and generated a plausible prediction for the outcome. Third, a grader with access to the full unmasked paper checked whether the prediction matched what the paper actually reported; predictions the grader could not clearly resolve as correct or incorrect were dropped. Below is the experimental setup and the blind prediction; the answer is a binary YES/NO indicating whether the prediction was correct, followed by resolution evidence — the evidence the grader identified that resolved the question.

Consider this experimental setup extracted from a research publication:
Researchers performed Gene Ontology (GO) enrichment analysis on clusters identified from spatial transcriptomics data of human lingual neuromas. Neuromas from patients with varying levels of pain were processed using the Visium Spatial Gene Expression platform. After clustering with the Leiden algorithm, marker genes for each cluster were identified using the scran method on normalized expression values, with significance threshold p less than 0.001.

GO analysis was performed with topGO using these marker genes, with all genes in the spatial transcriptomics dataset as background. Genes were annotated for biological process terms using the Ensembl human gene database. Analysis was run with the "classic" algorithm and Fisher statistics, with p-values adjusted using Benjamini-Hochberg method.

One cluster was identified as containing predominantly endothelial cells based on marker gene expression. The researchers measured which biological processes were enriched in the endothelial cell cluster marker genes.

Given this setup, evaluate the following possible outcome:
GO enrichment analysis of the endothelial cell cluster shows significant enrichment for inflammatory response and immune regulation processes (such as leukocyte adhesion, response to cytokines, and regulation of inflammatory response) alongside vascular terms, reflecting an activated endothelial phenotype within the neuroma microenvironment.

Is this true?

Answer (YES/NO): YES